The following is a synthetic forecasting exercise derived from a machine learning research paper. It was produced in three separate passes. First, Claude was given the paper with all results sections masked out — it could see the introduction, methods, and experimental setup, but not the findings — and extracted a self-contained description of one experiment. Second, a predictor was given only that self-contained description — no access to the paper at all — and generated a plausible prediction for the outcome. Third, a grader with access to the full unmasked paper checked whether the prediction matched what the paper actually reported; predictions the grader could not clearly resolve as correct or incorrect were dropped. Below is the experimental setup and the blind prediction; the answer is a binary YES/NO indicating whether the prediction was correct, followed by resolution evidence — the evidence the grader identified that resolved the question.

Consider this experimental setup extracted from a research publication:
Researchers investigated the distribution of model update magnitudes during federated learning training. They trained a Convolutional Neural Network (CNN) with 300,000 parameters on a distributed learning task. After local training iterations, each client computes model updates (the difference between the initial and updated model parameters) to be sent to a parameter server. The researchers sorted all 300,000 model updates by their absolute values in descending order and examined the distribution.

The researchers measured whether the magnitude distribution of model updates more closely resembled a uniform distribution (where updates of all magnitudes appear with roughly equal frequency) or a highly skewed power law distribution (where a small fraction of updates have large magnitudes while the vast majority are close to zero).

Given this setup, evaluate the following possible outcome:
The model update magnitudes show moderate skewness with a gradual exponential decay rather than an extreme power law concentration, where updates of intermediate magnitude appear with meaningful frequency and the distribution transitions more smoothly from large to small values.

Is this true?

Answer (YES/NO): NO